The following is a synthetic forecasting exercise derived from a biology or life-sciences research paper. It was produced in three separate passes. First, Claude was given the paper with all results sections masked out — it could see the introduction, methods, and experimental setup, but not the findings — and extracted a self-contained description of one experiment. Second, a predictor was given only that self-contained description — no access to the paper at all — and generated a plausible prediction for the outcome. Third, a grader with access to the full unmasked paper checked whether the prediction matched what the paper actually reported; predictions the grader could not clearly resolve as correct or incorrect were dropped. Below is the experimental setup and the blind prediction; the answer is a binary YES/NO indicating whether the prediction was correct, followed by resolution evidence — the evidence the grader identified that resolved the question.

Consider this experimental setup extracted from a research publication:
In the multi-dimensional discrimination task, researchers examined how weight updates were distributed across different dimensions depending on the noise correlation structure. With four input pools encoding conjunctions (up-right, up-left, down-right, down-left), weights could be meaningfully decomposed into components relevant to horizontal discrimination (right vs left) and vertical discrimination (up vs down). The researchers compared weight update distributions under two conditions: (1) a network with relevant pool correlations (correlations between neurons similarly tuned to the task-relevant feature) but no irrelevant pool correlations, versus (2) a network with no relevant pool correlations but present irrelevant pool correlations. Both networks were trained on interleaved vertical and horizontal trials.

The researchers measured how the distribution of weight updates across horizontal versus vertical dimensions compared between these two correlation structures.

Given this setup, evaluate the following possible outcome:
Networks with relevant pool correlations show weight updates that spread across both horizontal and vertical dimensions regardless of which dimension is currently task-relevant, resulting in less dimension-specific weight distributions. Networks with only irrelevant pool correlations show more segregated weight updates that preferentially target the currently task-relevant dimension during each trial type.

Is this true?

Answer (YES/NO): NO